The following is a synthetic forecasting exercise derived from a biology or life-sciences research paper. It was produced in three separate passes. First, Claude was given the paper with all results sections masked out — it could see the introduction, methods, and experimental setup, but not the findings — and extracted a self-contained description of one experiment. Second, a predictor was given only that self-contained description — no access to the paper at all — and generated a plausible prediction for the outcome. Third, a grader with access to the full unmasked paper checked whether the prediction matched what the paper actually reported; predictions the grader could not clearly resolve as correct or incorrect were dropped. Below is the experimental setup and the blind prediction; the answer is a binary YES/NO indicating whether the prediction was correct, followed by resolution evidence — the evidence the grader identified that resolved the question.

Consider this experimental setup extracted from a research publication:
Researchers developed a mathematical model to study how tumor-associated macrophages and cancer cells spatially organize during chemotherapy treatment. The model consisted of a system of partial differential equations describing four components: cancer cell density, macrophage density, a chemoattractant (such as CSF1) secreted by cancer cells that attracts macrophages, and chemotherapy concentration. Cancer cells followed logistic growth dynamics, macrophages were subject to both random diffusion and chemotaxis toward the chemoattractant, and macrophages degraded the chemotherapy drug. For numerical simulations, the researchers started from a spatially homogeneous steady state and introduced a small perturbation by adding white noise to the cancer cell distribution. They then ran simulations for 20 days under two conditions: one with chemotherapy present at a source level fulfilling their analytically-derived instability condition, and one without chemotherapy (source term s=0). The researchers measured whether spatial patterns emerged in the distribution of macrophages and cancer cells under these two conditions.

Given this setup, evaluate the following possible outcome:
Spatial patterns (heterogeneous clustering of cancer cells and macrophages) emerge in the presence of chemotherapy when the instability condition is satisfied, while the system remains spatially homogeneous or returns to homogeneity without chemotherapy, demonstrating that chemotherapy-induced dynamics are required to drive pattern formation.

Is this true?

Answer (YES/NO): YES